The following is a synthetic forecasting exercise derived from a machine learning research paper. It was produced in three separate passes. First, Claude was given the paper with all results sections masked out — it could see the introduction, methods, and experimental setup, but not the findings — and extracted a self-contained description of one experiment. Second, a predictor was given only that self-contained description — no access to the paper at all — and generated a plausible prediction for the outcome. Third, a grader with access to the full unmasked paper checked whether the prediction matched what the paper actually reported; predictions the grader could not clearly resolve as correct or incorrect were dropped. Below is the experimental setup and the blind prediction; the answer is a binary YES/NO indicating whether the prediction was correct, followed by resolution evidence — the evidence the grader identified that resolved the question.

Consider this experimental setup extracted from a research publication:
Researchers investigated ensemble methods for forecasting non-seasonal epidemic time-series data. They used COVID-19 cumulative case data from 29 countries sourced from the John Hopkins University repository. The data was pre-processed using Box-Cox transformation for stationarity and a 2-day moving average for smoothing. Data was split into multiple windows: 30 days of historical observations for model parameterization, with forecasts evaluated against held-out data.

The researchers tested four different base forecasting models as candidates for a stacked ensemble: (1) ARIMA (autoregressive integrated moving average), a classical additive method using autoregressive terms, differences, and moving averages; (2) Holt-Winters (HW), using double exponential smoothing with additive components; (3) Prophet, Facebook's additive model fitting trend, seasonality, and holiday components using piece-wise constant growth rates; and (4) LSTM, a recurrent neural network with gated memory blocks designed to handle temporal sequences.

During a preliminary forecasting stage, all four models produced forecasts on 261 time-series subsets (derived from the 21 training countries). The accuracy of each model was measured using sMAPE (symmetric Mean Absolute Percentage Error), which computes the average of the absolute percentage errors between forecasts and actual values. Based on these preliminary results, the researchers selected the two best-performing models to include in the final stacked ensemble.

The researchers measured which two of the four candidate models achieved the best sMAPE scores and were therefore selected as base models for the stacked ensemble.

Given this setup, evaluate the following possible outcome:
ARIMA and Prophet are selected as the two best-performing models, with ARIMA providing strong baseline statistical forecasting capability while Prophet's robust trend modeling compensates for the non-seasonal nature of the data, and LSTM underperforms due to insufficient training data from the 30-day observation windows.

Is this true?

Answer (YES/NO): NO